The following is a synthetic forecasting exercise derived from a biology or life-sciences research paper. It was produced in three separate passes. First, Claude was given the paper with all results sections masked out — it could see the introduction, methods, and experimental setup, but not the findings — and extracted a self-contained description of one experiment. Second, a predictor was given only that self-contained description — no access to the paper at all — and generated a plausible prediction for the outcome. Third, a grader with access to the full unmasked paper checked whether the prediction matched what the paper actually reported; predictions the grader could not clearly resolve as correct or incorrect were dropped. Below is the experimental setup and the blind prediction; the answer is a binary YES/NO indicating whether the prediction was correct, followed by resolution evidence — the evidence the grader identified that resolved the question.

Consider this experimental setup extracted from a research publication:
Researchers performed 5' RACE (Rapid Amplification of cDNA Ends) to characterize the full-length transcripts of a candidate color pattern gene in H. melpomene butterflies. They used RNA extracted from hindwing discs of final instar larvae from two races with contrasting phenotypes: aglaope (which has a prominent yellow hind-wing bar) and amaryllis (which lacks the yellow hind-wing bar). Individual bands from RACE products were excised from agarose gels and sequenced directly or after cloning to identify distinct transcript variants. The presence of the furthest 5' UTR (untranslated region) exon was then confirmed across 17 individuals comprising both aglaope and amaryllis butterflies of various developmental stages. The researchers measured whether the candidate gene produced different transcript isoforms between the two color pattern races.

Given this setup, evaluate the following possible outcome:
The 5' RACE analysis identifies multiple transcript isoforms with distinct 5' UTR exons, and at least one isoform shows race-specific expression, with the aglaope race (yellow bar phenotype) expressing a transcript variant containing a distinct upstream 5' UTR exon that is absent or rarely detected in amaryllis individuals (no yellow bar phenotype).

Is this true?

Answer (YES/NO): NO